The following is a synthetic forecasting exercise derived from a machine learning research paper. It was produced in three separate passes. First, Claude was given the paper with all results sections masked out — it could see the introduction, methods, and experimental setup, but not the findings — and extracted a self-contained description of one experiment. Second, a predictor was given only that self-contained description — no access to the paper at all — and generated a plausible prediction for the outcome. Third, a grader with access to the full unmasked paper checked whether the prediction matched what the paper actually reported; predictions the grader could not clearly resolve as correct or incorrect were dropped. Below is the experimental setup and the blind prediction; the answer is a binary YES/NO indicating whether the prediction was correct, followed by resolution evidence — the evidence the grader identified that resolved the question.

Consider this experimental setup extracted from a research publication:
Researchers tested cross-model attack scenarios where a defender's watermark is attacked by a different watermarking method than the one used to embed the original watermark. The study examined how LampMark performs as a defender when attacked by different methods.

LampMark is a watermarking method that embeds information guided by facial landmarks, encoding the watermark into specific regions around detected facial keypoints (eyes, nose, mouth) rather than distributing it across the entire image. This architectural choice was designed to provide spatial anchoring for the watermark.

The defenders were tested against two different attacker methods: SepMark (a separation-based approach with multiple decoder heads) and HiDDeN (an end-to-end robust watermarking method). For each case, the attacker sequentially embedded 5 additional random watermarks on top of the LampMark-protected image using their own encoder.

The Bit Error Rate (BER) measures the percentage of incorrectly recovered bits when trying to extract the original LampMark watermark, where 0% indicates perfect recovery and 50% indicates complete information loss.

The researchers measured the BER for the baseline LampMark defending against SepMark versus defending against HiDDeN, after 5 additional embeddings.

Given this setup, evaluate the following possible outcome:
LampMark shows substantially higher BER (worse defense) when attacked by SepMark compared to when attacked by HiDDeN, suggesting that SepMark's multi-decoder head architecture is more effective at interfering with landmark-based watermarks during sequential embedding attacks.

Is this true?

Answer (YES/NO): YES